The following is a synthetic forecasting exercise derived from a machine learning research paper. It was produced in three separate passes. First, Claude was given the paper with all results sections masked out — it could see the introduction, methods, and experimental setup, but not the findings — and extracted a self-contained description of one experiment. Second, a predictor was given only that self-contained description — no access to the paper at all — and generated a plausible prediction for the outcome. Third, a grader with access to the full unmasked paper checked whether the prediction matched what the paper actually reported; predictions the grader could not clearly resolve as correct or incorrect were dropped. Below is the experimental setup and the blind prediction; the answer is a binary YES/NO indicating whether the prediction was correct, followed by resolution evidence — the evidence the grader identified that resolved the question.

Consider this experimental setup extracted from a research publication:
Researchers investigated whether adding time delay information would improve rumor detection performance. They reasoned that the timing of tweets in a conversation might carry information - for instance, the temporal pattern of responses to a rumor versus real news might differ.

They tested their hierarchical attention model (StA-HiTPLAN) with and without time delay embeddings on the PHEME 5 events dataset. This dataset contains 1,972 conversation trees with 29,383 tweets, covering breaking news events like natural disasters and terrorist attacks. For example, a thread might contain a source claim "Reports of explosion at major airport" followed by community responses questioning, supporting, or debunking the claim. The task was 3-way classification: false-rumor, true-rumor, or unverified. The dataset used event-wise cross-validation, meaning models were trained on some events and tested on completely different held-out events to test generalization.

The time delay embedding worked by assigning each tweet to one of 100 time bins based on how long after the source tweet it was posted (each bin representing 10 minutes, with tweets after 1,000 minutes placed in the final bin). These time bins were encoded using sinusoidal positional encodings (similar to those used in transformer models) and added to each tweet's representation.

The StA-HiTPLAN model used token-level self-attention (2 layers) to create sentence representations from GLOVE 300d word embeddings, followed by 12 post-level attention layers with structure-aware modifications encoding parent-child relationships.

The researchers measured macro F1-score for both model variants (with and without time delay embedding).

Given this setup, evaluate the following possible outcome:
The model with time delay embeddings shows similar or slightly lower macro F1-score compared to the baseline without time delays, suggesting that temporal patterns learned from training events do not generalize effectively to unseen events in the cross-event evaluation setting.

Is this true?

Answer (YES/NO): NO